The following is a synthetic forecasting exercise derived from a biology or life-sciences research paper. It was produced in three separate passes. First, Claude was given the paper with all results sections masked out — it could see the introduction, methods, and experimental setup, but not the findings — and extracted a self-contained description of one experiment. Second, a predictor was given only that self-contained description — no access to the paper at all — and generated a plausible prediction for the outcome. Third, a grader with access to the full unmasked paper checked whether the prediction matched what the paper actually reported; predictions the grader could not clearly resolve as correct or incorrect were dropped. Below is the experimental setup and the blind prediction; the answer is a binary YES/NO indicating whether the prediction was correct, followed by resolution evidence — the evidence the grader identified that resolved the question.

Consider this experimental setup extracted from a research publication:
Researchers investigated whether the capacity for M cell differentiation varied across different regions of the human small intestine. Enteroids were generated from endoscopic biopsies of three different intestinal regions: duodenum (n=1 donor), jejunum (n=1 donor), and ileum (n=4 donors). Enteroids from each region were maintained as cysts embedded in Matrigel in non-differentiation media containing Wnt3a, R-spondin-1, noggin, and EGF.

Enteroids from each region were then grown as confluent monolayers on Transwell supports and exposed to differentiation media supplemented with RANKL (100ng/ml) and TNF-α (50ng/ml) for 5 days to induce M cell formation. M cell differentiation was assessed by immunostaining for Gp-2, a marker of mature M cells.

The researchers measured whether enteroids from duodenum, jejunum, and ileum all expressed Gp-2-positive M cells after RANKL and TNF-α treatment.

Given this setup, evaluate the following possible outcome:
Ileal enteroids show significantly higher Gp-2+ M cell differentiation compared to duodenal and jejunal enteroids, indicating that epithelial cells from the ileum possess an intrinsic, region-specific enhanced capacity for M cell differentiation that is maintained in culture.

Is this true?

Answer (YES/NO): YES